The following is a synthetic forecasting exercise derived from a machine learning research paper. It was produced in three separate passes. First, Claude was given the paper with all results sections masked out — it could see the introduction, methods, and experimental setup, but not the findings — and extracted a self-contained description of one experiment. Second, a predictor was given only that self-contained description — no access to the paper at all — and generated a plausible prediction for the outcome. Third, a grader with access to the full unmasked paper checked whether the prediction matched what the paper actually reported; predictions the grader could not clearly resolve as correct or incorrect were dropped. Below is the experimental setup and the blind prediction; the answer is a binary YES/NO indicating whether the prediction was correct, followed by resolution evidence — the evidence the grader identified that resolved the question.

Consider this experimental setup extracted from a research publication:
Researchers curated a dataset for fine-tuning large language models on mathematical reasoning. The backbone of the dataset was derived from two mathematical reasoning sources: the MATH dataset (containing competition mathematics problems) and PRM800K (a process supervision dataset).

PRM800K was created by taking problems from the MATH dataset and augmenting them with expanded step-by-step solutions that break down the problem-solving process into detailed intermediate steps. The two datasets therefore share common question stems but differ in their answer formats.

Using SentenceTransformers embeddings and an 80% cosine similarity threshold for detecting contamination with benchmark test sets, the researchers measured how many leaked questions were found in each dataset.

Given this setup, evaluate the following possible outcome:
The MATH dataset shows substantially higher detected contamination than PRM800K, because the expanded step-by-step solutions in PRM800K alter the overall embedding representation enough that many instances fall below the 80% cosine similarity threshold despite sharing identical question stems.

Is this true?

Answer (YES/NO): NO